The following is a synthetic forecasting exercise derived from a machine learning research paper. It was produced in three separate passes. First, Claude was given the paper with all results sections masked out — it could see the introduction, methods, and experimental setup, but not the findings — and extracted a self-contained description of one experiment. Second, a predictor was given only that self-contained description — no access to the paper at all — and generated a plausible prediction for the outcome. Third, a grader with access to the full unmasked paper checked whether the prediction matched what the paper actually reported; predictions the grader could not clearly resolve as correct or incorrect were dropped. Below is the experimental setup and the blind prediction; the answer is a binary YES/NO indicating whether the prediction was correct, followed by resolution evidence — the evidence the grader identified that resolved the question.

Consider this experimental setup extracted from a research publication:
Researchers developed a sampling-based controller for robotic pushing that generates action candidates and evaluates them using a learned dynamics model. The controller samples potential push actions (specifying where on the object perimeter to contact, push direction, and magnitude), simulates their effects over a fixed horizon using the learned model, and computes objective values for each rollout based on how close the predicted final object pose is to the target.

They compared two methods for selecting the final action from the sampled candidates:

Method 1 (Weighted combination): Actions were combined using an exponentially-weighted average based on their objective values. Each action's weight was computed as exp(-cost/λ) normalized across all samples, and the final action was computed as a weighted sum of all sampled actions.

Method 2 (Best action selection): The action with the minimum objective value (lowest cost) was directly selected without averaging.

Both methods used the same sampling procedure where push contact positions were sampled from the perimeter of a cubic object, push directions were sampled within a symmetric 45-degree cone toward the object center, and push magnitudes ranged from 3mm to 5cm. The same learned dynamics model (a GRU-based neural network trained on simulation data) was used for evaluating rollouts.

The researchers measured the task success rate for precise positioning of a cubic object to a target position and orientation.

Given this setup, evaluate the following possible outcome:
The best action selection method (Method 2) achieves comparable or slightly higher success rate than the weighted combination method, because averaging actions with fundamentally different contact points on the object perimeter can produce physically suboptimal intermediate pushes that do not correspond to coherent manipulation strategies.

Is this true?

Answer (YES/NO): YES